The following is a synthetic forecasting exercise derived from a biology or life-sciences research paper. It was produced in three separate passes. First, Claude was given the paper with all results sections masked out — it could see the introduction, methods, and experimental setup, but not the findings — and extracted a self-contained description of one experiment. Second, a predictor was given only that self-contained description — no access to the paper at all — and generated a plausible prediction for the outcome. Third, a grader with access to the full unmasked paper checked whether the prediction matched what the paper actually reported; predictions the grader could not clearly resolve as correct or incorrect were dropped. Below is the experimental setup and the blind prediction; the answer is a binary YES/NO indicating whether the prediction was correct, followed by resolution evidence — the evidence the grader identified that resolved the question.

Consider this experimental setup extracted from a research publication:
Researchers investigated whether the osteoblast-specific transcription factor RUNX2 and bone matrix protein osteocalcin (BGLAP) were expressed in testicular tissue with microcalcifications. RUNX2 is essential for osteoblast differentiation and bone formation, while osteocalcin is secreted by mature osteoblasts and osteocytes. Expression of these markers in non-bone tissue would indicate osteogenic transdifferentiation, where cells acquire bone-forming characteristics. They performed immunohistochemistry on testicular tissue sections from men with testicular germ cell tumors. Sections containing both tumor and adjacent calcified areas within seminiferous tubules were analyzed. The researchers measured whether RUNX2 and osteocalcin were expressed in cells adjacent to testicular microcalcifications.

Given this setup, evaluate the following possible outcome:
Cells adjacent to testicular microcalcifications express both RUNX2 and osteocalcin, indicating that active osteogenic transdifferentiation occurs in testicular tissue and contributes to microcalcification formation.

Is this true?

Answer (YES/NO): YES